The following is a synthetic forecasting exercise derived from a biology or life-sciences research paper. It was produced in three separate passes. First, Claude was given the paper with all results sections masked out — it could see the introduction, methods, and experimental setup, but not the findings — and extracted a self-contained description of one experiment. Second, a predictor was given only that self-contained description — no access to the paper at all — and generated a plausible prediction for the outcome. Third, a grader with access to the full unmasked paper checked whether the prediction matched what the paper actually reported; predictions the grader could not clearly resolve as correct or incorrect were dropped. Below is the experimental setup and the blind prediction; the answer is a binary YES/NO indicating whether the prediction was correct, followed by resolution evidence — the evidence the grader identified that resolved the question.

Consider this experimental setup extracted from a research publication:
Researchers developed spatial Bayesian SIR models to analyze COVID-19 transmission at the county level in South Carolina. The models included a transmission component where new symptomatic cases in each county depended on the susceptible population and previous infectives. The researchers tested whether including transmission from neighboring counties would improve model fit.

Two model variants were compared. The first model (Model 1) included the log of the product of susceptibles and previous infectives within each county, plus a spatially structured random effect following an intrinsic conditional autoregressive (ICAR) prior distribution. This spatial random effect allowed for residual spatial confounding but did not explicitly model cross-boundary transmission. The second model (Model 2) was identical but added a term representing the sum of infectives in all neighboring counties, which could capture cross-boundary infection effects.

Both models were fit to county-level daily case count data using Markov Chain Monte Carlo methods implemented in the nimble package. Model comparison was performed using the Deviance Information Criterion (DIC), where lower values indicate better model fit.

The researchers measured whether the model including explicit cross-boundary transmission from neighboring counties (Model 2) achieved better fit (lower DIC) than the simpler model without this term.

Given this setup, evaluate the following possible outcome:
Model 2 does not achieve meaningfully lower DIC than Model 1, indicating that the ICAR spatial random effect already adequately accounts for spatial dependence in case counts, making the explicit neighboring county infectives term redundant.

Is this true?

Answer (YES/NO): YES